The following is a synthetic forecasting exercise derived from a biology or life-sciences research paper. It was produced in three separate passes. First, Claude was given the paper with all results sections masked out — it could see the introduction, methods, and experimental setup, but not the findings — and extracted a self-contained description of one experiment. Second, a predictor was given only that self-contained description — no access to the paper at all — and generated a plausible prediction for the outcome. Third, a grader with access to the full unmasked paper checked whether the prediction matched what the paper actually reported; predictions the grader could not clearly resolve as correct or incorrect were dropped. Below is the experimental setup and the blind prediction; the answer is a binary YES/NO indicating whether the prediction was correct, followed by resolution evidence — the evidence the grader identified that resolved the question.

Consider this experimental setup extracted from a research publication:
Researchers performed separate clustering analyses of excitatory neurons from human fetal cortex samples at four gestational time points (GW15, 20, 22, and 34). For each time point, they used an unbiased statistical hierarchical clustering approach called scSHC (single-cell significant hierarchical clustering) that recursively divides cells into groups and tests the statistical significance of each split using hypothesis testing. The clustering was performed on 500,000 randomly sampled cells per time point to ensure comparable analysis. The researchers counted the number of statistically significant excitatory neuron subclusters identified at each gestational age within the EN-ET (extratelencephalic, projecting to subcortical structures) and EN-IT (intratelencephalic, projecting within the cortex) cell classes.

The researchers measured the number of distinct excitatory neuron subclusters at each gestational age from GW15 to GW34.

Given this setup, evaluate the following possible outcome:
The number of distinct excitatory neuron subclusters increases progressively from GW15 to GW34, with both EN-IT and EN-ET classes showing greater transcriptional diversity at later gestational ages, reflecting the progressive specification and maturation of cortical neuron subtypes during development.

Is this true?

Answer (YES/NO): YES